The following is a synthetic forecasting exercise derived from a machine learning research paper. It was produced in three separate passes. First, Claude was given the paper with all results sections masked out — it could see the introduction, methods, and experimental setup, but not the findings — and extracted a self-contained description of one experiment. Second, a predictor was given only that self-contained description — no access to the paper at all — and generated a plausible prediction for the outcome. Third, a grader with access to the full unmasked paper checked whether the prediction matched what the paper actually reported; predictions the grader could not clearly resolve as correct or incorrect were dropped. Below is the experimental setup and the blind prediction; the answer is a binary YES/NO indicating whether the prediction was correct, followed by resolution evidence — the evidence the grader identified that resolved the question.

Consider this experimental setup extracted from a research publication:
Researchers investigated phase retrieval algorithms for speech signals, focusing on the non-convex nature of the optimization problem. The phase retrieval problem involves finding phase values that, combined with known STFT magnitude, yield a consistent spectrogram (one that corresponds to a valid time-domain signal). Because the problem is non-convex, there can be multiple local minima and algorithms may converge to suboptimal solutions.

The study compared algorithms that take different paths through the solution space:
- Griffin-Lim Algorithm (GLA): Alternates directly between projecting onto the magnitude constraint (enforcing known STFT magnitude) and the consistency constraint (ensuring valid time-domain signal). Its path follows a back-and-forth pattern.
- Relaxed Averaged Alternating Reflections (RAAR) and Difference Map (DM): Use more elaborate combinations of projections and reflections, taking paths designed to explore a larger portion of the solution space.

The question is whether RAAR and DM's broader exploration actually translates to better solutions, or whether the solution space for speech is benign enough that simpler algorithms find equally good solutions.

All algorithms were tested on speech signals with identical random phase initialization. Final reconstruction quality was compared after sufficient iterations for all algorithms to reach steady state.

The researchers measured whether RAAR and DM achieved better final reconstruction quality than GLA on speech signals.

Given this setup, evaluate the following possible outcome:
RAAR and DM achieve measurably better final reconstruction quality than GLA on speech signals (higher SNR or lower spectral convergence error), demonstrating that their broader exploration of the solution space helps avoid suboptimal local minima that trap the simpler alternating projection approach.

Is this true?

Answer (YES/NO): YES